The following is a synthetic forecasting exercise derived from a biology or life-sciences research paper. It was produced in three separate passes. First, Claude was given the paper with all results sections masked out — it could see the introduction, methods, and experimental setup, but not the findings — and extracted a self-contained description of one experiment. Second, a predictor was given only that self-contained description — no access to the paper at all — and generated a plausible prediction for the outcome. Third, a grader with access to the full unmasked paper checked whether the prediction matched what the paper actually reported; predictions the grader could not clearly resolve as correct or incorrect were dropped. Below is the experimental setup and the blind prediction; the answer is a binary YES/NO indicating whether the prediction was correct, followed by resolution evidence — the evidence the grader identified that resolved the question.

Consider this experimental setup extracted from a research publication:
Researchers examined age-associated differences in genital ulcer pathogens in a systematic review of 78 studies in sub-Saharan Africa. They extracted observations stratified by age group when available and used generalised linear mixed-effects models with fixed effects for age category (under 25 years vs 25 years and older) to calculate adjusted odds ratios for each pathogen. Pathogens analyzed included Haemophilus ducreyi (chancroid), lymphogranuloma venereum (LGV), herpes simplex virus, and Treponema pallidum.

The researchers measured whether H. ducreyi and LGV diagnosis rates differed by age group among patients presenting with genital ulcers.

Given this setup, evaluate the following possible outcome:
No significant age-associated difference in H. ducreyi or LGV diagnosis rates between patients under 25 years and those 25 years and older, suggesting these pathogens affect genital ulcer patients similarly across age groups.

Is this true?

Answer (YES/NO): NO